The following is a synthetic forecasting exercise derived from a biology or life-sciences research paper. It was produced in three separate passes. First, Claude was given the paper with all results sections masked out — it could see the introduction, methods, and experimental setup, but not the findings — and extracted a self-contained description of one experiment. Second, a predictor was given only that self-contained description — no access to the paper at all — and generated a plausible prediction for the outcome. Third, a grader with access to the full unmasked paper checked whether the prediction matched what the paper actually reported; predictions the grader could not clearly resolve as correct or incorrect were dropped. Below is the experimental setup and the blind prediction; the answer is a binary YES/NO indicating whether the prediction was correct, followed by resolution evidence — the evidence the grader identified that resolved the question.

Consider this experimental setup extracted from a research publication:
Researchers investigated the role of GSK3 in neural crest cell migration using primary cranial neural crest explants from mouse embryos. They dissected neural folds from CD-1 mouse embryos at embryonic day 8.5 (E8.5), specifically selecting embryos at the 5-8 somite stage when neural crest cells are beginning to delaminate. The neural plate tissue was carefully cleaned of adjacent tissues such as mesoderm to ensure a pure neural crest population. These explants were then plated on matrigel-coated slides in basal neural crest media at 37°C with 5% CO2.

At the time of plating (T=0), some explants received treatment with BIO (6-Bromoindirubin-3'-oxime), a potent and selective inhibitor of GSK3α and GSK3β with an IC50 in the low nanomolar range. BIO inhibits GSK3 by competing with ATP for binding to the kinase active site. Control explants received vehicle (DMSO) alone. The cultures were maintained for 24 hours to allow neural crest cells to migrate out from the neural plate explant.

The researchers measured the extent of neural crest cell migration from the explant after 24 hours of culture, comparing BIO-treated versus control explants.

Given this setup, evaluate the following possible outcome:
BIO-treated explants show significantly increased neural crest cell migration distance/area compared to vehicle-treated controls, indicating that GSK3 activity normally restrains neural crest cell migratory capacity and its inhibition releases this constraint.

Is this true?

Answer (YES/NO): NO